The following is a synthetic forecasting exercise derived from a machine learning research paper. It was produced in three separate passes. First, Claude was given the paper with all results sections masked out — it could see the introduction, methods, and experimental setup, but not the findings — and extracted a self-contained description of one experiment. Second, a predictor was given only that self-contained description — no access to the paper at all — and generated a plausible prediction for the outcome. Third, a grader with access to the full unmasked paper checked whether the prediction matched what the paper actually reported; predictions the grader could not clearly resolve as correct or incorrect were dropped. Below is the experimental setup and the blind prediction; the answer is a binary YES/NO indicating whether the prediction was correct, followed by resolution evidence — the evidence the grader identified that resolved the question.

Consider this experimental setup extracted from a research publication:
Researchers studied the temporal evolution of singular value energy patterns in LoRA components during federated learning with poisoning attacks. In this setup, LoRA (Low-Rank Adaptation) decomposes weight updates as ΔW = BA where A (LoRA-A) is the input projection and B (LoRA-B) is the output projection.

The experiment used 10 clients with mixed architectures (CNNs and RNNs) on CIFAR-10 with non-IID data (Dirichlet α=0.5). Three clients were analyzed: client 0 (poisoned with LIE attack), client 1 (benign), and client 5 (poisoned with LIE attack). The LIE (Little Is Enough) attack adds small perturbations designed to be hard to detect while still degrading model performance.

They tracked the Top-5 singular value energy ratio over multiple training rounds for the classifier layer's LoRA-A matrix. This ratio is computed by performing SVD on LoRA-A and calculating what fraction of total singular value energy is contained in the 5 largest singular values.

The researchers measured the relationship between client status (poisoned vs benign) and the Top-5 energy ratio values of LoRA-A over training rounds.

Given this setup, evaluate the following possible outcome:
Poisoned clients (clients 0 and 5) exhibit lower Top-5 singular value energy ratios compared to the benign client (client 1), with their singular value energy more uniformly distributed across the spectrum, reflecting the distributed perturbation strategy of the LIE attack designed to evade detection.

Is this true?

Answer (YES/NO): YES